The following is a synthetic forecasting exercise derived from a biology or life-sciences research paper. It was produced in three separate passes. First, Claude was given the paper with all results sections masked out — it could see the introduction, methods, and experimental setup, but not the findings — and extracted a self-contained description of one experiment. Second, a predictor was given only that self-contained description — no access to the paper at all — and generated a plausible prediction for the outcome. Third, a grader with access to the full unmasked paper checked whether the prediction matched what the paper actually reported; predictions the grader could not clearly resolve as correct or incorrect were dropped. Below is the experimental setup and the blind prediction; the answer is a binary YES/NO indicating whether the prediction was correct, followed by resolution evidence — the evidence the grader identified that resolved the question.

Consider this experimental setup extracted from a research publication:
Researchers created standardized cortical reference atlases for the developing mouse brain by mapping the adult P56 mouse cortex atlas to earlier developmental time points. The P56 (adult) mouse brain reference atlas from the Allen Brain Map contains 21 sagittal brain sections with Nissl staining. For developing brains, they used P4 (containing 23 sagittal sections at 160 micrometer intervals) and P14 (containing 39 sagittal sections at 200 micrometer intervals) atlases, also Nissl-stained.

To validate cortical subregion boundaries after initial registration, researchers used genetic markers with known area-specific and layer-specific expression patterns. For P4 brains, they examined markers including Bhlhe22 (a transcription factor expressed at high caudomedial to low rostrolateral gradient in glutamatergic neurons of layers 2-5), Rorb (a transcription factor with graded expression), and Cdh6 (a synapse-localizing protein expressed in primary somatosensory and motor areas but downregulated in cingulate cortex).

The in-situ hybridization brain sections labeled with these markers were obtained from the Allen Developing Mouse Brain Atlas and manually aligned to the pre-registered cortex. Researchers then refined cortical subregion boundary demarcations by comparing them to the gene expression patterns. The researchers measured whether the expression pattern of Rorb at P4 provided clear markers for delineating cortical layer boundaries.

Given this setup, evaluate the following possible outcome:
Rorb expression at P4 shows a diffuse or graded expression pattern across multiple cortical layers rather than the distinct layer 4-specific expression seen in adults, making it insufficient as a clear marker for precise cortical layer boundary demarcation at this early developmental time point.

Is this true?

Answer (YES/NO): NO